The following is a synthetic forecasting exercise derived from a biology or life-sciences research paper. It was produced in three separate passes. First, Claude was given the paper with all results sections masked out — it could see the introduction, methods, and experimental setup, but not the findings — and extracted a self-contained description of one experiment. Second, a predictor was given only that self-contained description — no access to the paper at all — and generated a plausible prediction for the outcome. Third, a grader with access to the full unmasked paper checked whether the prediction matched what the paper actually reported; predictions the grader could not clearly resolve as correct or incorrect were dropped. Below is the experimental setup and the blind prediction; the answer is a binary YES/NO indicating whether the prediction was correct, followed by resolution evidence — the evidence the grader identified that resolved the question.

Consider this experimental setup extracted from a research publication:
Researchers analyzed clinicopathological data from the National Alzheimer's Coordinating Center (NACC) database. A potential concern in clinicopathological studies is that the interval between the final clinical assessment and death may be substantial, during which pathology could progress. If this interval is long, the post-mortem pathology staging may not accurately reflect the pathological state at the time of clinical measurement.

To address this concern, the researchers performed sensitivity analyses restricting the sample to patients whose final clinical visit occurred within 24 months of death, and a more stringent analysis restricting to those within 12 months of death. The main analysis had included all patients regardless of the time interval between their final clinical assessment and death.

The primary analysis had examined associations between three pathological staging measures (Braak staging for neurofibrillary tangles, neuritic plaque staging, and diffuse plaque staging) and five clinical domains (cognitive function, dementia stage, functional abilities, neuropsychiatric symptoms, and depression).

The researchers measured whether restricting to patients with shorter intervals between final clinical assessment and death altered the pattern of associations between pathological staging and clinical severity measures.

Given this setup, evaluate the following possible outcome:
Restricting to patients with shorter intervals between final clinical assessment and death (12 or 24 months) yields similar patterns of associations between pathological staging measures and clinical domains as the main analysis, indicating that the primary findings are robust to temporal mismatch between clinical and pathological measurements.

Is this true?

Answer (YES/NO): YES